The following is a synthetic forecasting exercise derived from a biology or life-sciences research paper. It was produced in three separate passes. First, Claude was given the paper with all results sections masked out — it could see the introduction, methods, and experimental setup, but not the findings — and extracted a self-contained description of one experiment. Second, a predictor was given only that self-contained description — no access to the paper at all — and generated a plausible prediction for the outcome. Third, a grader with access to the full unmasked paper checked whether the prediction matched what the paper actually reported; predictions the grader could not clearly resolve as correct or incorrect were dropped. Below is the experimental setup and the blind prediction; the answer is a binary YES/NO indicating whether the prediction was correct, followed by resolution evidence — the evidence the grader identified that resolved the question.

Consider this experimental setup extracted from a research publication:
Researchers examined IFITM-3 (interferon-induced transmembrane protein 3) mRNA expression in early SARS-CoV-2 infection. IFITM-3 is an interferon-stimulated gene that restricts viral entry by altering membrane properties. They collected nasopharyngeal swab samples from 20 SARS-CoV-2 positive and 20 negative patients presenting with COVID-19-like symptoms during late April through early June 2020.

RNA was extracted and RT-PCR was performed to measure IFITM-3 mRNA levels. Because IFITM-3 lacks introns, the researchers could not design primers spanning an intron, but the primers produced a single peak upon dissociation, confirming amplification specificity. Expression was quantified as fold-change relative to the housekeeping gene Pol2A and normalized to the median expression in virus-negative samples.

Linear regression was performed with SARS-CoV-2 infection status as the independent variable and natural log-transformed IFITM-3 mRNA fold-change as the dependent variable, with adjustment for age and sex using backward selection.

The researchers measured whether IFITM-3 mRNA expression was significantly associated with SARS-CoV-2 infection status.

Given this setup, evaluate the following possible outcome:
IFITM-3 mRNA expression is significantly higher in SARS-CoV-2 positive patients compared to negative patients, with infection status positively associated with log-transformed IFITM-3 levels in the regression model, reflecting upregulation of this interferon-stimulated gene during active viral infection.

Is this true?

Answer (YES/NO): NO